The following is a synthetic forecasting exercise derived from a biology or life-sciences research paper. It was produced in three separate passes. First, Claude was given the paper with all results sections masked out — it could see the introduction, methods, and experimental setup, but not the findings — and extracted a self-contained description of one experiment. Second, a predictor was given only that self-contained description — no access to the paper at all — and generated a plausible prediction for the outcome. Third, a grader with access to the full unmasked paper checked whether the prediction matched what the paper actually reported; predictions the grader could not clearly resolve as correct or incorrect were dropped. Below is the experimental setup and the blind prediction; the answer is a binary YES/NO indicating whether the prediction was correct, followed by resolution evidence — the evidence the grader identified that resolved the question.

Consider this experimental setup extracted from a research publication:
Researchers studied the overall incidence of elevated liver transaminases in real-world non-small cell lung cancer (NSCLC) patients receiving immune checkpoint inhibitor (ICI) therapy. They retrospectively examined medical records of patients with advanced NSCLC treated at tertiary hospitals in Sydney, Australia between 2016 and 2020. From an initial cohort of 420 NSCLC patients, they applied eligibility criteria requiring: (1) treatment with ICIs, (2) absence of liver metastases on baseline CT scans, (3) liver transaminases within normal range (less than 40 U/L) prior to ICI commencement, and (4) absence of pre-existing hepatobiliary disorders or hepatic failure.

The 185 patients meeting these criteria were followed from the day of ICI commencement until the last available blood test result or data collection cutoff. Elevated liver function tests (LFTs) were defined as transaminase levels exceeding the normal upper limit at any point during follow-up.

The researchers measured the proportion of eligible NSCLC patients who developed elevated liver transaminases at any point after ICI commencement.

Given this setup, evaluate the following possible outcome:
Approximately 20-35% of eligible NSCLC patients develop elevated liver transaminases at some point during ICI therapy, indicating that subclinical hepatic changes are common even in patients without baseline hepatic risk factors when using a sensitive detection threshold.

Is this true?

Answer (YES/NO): YES